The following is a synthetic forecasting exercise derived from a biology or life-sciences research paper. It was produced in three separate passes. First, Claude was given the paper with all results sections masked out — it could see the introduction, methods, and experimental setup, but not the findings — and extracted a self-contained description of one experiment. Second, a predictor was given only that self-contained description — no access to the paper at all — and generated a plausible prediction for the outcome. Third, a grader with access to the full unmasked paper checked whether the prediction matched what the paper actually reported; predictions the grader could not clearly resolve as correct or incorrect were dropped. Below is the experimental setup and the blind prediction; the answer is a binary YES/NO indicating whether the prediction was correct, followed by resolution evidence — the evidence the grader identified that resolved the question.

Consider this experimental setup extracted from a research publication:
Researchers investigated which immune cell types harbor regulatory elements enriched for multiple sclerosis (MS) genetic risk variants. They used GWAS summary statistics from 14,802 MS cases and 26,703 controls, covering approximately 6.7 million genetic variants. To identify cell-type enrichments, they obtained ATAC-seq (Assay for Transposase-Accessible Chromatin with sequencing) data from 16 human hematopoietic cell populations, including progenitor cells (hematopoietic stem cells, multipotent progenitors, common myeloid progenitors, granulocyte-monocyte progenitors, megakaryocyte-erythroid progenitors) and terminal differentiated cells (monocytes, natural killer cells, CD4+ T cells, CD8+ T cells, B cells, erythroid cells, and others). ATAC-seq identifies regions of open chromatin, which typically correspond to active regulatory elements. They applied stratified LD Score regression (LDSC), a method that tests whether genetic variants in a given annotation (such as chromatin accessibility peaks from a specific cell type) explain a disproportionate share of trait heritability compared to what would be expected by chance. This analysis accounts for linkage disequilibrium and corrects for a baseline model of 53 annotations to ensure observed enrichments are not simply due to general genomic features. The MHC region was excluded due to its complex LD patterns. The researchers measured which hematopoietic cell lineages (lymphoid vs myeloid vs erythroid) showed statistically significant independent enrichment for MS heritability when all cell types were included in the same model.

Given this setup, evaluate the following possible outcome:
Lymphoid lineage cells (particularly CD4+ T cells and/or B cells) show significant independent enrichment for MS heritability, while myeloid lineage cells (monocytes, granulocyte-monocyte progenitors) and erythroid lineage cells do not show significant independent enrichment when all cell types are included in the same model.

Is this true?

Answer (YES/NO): YES